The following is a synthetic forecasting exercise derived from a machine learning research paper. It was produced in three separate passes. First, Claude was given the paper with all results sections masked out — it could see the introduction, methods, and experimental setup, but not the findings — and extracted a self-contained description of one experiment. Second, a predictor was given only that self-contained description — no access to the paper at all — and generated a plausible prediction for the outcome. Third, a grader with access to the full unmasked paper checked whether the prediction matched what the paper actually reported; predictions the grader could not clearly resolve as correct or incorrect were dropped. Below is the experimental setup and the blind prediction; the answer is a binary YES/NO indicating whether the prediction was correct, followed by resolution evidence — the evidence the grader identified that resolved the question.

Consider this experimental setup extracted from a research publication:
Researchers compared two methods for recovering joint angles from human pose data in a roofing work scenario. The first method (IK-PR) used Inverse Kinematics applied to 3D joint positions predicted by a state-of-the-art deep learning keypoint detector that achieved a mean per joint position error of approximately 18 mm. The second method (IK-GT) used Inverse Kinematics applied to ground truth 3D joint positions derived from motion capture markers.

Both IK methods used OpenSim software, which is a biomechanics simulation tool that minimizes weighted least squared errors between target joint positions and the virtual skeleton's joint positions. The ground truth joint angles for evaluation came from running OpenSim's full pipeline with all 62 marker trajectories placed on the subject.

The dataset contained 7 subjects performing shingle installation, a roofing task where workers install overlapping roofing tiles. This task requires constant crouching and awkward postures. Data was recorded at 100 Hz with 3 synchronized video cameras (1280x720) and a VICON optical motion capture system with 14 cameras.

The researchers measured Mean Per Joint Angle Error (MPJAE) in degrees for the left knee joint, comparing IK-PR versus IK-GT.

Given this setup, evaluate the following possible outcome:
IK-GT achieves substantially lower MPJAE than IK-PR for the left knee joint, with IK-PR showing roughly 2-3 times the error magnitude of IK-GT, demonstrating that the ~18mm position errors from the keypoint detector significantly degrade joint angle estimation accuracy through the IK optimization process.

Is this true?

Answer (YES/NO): NO